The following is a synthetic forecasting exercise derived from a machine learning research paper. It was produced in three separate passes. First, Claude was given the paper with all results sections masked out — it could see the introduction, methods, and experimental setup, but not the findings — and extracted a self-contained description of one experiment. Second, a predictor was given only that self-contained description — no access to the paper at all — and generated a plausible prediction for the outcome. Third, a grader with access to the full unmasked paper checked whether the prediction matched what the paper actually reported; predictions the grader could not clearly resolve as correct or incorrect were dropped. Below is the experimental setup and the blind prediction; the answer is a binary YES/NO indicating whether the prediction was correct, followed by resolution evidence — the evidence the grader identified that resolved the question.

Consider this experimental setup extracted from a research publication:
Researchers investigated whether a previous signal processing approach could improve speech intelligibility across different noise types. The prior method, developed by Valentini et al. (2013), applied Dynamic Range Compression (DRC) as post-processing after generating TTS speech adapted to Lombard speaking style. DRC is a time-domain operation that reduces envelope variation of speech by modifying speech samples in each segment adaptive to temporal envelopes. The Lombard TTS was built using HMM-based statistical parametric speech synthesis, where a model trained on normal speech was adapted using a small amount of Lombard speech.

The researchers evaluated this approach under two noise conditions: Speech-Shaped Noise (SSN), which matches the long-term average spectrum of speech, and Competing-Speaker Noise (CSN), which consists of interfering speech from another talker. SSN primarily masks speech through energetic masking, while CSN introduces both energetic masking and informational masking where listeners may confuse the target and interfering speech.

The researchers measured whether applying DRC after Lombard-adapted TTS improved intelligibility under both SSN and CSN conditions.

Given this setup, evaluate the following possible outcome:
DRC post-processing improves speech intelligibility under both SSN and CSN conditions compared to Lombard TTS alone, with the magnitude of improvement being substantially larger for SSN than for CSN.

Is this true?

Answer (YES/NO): NO